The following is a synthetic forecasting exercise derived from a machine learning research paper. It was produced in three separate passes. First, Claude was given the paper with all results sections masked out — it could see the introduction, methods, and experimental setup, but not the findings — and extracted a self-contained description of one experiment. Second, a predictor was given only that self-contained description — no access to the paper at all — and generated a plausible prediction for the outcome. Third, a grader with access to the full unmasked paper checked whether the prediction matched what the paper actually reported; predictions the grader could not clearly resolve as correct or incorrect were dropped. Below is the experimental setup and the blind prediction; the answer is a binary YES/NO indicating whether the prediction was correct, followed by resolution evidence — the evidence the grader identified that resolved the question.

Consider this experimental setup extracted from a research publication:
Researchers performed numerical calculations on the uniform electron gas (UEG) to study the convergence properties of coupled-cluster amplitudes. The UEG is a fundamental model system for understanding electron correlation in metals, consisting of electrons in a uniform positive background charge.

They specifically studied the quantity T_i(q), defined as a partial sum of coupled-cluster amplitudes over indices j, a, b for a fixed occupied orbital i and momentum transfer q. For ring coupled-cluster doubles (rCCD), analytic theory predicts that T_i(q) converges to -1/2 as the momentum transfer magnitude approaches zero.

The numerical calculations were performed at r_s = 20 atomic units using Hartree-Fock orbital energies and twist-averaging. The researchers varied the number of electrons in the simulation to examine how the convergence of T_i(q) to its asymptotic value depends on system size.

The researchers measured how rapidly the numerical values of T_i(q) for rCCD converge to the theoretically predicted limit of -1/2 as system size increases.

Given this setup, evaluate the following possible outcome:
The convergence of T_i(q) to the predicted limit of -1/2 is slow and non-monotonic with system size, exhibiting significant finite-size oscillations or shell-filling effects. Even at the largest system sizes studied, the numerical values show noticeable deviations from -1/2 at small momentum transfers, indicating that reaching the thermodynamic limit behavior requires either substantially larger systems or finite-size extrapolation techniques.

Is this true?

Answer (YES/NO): YES